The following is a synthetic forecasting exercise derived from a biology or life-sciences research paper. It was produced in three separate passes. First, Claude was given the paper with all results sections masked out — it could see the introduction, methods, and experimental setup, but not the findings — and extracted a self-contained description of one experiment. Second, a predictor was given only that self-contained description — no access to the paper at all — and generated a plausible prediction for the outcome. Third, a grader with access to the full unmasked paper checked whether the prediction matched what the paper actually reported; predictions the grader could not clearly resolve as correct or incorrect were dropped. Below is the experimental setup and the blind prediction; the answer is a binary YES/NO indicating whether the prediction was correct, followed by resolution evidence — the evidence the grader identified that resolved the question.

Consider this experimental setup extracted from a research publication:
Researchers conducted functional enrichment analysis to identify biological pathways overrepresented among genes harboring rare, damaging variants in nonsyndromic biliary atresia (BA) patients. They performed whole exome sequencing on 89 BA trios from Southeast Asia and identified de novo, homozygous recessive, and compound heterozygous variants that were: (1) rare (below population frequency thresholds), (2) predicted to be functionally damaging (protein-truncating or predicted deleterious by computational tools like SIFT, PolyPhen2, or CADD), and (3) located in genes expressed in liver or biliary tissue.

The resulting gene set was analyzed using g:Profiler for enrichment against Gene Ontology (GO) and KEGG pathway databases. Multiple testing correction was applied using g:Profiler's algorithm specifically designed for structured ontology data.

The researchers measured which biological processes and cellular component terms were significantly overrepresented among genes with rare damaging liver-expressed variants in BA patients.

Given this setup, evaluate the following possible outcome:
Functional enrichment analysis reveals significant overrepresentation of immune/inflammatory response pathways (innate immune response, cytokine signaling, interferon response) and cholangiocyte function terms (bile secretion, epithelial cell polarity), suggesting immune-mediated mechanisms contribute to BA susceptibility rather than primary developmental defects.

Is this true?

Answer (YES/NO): NO